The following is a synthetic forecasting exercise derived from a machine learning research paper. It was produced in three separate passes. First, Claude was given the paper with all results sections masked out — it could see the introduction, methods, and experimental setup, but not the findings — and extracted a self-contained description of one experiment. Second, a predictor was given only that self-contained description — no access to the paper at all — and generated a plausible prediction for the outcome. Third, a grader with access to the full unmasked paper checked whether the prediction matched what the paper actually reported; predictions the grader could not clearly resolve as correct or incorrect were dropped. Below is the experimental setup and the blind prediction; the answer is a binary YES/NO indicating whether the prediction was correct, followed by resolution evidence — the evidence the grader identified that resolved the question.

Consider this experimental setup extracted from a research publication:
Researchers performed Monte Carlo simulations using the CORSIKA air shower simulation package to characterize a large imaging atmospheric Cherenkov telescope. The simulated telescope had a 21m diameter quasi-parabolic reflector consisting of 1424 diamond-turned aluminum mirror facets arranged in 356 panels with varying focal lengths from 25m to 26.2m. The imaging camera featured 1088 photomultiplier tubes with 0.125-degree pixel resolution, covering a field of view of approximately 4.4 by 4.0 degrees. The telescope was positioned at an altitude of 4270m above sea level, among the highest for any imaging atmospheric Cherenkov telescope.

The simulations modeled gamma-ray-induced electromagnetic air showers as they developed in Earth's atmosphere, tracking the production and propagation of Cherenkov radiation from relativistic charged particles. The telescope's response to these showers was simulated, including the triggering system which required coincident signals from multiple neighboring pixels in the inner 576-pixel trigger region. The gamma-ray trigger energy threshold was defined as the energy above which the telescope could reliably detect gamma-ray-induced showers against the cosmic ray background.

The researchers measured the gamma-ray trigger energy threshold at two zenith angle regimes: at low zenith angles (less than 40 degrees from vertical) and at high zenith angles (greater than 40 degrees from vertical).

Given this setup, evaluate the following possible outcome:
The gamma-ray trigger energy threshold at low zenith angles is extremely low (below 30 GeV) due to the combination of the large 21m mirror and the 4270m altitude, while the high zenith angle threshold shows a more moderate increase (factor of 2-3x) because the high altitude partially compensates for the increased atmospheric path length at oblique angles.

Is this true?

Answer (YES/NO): NO